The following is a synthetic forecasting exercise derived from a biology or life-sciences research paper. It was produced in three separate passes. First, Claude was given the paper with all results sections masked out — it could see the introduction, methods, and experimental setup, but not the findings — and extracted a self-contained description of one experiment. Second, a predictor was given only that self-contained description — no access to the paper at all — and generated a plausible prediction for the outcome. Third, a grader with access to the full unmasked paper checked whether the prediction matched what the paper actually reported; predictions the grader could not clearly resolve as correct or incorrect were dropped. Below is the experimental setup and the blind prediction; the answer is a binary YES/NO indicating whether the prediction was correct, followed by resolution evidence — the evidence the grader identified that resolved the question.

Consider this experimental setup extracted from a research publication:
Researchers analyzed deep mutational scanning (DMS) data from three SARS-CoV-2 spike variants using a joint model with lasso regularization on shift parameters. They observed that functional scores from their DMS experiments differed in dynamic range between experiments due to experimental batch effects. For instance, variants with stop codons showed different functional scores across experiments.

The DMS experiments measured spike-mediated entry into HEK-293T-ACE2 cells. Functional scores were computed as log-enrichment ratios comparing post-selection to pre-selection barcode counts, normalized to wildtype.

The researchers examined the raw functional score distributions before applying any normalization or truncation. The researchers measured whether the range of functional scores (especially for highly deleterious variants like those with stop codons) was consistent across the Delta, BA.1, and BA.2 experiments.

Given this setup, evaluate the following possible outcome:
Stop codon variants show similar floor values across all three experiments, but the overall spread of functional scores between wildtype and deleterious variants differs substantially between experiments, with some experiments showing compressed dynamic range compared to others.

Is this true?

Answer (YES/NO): NO